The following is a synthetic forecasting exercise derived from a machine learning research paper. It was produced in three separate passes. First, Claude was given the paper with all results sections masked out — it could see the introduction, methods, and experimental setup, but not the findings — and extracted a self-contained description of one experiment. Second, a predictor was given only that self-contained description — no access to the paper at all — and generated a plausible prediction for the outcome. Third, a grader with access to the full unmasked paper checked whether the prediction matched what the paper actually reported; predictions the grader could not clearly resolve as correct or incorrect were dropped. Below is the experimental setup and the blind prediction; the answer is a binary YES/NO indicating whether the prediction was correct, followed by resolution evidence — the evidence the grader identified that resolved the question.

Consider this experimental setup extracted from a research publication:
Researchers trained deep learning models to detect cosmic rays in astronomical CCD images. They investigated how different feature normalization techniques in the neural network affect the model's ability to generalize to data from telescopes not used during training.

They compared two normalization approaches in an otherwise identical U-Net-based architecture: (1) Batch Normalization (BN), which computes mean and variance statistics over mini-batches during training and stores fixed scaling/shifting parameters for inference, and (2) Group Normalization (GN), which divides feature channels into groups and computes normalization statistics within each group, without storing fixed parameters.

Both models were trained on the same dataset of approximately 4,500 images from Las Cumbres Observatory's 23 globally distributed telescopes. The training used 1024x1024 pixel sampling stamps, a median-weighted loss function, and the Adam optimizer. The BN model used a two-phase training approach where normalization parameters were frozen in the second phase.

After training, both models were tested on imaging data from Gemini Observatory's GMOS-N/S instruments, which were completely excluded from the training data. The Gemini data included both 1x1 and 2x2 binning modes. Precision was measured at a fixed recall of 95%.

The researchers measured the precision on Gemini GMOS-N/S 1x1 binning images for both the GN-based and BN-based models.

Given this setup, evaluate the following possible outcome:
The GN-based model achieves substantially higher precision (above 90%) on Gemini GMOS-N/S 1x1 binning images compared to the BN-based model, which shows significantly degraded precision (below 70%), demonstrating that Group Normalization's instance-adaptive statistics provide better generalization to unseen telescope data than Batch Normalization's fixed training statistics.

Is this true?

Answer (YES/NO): NO